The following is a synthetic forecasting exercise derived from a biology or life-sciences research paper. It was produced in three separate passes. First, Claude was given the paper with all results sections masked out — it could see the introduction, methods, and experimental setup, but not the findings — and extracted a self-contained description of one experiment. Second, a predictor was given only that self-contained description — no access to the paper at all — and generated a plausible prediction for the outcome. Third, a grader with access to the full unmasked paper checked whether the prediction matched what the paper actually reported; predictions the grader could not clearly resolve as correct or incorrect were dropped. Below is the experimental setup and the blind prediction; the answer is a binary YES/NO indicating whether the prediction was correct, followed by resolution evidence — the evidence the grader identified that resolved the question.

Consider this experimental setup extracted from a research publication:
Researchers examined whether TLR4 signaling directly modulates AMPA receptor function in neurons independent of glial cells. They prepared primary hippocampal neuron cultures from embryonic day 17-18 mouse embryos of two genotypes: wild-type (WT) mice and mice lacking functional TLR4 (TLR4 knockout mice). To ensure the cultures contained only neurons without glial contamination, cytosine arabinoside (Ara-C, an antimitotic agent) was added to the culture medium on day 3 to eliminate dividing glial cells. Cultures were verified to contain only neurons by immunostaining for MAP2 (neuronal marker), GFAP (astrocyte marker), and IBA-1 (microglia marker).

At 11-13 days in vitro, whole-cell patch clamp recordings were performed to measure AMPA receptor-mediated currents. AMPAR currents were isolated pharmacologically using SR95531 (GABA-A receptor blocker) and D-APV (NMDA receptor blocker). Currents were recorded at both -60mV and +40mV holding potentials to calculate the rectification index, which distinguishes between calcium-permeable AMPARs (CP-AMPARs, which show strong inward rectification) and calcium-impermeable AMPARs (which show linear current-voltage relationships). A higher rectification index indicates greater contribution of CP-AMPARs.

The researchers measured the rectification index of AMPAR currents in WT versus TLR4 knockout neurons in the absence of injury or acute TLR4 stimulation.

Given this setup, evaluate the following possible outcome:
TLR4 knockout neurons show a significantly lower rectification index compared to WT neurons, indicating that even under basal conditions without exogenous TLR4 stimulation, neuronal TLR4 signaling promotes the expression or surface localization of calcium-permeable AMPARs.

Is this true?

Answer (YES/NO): NO